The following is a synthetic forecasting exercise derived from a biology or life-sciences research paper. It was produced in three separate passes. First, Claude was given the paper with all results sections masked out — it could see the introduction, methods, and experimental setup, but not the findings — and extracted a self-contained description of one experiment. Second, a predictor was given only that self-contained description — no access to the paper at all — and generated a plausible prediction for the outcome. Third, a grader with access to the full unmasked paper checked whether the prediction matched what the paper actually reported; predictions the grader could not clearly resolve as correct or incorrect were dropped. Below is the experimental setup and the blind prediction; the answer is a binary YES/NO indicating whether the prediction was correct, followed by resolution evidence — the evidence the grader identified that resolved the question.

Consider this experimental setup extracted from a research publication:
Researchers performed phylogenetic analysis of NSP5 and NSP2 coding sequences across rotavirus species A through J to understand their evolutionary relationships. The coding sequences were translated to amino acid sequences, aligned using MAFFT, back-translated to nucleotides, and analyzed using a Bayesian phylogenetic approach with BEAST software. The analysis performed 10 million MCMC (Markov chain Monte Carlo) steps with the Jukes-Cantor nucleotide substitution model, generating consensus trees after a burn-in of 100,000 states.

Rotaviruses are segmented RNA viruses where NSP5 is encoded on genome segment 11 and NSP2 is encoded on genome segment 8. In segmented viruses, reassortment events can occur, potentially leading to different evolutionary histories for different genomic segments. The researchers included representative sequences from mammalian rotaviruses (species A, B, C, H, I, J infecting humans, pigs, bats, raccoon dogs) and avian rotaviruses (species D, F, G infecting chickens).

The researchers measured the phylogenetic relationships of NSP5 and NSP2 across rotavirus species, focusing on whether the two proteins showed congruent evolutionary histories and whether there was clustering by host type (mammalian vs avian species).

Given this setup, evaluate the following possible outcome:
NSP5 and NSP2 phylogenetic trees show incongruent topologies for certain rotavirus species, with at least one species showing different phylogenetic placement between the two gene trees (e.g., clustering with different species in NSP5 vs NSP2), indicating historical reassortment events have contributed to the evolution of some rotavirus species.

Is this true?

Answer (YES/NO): NO